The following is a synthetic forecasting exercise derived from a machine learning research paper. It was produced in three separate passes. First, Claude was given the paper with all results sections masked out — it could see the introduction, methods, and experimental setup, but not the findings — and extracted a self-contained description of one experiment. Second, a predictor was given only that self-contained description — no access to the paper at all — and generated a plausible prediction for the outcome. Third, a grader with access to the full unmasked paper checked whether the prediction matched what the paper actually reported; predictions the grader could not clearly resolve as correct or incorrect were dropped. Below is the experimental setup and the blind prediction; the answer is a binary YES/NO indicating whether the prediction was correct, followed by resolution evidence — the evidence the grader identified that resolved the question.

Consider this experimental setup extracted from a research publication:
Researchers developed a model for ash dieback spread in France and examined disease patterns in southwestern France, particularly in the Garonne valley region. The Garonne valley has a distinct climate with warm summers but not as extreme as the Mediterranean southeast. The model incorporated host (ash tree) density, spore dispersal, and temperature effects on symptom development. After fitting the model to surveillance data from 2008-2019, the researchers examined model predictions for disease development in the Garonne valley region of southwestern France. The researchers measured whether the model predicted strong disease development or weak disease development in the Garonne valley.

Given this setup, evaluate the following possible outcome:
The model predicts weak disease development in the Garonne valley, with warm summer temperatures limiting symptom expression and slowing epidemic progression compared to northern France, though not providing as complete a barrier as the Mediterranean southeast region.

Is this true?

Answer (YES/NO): YES